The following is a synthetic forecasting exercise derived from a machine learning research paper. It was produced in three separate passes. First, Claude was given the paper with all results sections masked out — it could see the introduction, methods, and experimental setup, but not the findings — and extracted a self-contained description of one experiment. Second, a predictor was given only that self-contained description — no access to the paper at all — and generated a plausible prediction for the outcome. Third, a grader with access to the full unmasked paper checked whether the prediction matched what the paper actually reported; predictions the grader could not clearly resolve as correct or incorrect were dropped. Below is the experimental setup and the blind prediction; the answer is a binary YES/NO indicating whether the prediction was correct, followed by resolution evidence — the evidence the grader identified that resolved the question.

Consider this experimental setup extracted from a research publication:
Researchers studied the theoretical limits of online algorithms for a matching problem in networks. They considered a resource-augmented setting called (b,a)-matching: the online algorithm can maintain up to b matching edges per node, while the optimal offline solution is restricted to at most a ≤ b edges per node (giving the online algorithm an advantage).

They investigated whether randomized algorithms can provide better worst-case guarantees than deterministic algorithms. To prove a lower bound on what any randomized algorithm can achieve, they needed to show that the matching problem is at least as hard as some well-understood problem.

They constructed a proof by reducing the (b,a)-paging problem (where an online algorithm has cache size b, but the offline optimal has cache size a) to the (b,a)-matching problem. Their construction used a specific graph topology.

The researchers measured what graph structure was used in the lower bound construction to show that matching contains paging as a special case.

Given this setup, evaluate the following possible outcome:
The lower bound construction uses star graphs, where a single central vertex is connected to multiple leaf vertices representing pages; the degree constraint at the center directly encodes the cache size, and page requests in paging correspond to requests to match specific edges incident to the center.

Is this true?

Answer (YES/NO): YES